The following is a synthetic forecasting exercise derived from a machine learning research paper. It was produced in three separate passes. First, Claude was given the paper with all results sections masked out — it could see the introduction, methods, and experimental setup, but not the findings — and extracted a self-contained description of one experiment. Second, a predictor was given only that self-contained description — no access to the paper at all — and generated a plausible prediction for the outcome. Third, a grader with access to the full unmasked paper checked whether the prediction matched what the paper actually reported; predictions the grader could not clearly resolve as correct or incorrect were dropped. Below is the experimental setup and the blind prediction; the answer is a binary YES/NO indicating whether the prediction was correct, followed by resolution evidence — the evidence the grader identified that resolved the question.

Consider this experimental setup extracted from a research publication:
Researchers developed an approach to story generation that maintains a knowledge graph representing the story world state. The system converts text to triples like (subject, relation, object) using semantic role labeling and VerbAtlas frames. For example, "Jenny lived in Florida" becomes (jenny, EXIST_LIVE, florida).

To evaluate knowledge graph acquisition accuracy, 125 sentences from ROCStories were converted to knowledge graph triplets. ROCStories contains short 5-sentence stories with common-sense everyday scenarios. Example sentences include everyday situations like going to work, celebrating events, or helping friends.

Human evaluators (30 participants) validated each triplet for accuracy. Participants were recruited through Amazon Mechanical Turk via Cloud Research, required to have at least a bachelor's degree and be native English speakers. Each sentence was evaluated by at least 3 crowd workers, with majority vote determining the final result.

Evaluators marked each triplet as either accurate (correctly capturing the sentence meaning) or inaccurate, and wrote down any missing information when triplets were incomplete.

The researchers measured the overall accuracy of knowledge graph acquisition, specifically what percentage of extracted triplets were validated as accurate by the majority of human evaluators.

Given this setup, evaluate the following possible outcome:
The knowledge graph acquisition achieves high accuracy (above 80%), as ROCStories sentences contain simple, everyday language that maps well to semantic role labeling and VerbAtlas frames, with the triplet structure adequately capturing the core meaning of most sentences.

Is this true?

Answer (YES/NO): YES